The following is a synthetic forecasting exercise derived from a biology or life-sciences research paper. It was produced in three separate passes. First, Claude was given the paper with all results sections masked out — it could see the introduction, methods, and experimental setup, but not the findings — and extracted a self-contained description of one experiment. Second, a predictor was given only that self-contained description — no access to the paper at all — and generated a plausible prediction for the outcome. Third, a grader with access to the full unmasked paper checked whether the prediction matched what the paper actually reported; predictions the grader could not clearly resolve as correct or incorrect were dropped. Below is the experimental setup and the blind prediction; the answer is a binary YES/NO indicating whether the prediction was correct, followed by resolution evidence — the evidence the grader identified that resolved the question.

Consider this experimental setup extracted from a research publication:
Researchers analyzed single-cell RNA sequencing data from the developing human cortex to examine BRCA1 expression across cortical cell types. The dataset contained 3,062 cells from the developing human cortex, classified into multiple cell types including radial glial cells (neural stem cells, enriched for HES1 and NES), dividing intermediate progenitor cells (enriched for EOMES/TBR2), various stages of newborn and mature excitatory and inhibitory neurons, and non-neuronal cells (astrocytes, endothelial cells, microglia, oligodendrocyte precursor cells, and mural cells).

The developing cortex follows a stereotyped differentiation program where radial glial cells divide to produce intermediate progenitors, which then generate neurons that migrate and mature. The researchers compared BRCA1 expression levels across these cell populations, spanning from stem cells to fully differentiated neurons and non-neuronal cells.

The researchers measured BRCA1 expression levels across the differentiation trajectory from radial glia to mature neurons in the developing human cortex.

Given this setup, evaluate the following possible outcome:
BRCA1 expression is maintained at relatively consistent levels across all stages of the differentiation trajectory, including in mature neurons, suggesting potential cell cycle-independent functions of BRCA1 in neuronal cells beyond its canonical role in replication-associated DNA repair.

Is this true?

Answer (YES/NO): NO